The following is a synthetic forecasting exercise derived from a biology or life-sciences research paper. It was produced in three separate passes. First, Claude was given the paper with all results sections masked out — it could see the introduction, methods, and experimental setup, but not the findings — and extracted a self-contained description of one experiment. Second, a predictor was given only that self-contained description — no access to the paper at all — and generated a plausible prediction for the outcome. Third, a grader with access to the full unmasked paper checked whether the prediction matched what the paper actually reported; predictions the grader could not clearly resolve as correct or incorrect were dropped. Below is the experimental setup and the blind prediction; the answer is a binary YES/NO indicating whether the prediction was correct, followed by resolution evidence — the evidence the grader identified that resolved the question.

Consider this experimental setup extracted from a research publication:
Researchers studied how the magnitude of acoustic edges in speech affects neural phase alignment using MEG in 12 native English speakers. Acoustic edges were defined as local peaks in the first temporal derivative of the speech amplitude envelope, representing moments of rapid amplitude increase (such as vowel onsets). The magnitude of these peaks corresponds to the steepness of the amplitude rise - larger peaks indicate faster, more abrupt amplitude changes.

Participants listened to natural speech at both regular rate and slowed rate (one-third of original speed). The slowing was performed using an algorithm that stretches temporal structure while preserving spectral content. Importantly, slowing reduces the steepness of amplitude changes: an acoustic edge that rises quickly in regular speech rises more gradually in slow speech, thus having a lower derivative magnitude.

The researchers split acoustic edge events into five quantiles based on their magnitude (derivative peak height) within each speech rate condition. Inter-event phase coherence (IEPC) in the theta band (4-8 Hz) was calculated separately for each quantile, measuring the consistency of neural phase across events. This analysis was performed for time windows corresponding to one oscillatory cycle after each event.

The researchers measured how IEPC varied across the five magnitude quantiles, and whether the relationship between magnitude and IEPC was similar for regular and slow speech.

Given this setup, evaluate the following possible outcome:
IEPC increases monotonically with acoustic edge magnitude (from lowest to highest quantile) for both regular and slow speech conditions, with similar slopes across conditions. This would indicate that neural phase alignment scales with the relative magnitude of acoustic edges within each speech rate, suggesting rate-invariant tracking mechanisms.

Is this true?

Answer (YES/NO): YES